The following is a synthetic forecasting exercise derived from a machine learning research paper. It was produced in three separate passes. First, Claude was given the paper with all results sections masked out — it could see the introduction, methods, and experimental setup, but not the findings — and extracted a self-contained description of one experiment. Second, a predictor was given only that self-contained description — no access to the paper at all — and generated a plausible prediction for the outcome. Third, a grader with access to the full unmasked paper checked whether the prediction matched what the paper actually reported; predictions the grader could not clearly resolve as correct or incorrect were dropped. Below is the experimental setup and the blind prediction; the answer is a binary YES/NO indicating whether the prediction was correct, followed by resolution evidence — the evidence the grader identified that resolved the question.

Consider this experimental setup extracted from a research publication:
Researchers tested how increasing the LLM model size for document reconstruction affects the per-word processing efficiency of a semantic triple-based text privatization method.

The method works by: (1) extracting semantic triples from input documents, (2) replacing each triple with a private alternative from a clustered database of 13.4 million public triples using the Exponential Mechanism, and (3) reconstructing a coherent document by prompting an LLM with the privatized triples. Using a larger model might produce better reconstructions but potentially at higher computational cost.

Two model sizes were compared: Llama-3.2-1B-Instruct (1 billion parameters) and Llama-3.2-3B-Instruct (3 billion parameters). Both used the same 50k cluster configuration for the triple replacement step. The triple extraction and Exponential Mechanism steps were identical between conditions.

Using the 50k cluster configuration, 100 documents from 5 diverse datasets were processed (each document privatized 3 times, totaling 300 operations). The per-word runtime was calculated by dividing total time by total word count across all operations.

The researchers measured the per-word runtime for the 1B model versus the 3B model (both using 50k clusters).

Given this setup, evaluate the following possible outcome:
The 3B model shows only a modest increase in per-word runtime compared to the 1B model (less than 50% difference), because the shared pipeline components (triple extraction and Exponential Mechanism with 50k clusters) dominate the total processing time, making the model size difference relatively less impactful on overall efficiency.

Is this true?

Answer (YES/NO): NO